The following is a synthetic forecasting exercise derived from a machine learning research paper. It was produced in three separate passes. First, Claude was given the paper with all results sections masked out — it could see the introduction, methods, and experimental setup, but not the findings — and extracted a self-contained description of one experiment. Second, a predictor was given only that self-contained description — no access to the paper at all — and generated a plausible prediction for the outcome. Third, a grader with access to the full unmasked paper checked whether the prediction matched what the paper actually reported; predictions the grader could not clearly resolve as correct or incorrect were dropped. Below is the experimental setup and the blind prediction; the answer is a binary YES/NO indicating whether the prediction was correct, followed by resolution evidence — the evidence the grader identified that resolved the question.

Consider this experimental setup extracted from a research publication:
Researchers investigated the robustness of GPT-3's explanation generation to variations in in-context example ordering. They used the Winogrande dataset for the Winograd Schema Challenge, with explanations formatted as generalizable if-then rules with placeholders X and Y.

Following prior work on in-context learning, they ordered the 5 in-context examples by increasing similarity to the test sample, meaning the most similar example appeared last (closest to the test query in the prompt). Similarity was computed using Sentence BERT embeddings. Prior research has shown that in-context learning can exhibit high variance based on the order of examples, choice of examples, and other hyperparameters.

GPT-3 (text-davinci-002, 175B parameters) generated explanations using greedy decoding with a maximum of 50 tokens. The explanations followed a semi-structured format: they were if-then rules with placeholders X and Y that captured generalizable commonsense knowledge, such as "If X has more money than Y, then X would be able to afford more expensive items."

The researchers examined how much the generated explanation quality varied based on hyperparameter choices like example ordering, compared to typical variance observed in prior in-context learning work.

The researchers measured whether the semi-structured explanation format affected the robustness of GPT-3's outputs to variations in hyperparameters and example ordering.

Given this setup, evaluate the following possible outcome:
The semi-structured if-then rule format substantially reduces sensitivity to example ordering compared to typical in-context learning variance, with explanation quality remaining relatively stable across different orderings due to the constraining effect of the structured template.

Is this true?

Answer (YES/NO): YES